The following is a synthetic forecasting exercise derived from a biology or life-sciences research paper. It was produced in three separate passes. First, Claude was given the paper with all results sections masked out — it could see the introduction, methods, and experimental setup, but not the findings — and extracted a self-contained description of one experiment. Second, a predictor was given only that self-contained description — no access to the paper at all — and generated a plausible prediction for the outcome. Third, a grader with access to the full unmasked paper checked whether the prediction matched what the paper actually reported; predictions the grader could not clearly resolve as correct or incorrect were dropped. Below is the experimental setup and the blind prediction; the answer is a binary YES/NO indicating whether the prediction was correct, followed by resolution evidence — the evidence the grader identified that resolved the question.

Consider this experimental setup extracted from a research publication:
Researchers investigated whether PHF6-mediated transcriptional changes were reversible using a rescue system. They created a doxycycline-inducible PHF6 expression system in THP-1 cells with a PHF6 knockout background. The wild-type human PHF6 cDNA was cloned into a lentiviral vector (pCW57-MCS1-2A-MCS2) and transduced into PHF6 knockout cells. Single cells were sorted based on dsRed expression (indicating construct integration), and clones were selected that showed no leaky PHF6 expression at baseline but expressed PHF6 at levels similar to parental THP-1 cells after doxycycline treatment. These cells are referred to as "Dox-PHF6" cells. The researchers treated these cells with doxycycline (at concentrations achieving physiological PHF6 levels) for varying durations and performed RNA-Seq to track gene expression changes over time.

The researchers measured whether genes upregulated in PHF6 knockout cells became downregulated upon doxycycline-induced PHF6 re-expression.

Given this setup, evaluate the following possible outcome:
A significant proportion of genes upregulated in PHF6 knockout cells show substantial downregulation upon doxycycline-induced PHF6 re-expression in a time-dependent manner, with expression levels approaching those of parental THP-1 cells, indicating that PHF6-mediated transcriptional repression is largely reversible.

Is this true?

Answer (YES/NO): YES